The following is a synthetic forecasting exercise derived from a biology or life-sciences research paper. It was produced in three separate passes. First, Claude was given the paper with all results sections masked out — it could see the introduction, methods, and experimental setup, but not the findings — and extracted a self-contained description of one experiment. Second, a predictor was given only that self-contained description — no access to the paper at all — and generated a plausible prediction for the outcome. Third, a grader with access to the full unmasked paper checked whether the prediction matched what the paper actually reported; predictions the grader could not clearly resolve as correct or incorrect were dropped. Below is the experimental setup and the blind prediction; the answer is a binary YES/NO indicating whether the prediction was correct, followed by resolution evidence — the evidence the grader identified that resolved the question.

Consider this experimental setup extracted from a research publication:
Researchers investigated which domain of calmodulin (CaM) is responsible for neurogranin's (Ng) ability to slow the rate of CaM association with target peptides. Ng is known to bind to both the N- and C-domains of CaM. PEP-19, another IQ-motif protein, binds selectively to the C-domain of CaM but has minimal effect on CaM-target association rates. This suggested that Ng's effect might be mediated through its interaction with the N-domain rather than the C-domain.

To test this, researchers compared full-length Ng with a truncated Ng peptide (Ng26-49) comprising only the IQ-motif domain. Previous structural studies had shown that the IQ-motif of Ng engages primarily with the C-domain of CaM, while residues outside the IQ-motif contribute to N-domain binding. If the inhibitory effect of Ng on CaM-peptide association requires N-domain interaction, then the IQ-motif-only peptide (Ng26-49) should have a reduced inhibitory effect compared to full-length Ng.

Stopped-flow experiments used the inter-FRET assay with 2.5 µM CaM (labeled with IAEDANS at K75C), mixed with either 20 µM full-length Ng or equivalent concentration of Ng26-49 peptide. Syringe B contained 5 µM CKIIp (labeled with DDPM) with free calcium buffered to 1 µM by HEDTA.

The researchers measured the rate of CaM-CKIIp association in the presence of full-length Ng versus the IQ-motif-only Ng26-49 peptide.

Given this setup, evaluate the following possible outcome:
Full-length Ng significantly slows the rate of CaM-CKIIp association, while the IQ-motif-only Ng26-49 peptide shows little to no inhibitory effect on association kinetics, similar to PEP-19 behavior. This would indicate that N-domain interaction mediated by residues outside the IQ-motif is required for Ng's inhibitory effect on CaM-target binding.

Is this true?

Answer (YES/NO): YES